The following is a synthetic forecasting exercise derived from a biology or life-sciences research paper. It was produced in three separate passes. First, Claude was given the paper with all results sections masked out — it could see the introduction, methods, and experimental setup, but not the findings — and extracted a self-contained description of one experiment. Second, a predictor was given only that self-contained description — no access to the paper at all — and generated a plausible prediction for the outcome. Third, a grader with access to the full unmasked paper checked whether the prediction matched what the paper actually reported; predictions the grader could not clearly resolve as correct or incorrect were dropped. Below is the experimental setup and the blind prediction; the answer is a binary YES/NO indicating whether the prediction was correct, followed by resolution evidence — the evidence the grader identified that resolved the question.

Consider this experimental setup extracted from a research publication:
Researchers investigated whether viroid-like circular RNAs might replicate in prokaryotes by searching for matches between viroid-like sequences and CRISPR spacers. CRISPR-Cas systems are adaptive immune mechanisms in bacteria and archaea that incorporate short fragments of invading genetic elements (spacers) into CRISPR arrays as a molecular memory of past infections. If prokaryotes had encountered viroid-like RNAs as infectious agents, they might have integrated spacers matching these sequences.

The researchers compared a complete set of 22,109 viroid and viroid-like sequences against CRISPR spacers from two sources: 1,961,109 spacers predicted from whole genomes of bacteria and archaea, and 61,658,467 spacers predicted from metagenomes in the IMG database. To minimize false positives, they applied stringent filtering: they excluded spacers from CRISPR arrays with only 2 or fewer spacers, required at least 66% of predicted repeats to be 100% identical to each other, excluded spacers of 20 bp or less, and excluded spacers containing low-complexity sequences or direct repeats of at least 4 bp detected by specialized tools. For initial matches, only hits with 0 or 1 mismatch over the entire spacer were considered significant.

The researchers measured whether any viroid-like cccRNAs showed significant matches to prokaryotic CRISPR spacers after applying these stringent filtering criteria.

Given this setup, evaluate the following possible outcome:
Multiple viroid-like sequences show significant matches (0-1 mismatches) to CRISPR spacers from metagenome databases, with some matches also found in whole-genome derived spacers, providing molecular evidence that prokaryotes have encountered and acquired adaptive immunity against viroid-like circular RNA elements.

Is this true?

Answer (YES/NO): NO